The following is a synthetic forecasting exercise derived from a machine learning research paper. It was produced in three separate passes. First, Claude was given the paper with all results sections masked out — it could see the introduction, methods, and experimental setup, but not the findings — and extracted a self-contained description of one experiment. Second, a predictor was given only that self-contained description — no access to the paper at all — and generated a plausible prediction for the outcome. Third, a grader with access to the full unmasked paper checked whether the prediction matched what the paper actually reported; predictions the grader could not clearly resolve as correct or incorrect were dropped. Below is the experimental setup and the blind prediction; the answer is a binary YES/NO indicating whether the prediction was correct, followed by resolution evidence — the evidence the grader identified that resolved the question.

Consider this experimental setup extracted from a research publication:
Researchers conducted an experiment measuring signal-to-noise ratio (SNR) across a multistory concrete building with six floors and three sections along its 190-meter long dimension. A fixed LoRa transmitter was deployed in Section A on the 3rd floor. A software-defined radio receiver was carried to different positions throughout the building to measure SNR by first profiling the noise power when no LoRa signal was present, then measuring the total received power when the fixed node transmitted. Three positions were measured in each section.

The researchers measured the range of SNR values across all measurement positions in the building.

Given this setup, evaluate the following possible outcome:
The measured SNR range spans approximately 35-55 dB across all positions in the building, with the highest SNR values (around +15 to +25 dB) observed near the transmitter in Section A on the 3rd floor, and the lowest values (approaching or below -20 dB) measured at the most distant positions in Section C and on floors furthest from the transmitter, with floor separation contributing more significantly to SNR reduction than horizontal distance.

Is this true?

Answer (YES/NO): NO